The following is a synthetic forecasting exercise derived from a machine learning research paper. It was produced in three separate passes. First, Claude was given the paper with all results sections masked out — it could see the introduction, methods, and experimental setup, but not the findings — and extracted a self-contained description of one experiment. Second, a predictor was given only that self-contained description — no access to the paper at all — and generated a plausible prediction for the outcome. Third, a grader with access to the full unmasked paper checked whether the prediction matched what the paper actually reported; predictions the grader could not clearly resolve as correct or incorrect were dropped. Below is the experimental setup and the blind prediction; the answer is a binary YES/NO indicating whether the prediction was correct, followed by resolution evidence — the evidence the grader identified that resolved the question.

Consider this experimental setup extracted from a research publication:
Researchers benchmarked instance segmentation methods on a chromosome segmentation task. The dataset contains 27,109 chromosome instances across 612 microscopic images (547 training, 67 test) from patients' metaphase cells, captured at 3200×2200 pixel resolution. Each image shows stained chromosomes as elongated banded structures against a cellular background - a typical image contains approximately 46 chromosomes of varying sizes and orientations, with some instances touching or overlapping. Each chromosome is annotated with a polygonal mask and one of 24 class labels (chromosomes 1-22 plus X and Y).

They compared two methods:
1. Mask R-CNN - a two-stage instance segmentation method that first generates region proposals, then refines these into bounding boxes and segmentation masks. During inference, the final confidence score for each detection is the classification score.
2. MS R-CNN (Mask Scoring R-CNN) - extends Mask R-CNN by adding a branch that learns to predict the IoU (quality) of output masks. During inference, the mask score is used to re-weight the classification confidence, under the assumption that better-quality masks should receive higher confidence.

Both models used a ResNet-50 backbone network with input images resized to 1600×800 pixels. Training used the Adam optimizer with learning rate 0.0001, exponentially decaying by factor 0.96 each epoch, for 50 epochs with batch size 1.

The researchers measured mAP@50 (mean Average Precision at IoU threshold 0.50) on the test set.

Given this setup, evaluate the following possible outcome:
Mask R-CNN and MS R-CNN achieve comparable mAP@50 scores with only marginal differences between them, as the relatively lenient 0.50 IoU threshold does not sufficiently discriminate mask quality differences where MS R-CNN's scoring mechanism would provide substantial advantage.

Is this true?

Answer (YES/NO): YES